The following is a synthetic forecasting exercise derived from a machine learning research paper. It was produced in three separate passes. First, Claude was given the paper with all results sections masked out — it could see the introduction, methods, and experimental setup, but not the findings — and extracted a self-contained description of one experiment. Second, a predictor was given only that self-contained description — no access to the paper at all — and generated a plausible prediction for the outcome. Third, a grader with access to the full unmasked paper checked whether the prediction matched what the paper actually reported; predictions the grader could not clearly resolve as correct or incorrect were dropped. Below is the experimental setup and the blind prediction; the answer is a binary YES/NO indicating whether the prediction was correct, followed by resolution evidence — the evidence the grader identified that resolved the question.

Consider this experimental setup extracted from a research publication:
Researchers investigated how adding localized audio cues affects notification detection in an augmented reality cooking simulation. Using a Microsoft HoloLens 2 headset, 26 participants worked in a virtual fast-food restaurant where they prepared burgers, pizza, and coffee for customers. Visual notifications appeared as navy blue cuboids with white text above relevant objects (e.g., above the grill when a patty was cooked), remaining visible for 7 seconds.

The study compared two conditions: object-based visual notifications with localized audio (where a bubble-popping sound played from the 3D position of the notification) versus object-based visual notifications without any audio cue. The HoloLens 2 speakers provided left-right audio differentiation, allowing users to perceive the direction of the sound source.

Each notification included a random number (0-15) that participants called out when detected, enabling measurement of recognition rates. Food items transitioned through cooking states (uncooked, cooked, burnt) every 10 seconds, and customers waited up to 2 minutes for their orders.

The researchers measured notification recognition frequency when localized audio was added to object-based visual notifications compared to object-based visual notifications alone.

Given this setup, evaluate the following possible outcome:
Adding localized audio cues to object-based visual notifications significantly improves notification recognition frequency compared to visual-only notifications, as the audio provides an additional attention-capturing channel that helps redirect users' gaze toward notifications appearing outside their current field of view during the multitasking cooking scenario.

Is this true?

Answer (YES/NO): YES